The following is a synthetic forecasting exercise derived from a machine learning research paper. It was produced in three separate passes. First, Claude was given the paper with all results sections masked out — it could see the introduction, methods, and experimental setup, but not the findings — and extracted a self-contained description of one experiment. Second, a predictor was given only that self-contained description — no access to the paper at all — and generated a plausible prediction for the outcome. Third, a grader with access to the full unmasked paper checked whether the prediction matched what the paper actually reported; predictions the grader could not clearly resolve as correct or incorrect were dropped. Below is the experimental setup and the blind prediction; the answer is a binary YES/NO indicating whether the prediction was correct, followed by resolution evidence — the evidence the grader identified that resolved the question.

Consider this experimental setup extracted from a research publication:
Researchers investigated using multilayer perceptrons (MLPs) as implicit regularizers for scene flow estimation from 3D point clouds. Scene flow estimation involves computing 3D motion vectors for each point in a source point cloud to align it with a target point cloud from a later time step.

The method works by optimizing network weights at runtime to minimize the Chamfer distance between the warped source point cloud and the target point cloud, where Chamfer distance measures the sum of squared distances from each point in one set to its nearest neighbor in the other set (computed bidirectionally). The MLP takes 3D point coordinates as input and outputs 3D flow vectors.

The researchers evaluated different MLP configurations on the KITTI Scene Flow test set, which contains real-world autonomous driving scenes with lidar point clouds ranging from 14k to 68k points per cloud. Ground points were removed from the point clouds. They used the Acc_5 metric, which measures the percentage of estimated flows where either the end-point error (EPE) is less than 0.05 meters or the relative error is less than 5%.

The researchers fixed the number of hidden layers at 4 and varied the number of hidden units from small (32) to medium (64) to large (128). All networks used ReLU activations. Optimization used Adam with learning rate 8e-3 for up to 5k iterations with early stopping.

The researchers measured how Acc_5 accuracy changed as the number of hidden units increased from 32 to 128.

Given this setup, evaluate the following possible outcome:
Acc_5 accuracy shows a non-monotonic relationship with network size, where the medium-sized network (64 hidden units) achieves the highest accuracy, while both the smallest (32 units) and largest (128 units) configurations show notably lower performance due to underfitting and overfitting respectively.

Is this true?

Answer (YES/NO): NO